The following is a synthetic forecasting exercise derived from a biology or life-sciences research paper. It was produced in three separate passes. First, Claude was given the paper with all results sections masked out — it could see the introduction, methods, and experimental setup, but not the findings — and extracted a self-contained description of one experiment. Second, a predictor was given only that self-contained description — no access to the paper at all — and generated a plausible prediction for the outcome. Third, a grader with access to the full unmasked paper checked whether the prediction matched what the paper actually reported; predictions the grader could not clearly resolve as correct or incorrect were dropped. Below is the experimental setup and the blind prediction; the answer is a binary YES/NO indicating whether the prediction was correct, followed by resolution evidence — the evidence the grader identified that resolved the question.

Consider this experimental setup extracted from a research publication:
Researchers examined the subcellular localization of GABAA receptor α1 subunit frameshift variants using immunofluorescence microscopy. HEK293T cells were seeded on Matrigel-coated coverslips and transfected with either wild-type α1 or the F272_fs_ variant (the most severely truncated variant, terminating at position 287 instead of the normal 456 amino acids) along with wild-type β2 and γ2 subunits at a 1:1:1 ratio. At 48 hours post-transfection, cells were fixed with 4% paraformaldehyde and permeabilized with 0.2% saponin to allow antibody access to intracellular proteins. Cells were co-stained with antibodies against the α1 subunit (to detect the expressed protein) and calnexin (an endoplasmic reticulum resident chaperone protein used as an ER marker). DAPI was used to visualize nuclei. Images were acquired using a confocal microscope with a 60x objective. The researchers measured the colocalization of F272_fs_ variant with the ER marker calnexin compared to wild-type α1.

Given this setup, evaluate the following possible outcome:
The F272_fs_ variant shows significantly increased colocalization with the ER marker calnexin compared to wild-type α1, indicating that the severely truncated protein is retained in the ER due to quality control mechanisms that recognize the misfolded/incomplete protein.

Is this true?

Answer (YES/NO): YES